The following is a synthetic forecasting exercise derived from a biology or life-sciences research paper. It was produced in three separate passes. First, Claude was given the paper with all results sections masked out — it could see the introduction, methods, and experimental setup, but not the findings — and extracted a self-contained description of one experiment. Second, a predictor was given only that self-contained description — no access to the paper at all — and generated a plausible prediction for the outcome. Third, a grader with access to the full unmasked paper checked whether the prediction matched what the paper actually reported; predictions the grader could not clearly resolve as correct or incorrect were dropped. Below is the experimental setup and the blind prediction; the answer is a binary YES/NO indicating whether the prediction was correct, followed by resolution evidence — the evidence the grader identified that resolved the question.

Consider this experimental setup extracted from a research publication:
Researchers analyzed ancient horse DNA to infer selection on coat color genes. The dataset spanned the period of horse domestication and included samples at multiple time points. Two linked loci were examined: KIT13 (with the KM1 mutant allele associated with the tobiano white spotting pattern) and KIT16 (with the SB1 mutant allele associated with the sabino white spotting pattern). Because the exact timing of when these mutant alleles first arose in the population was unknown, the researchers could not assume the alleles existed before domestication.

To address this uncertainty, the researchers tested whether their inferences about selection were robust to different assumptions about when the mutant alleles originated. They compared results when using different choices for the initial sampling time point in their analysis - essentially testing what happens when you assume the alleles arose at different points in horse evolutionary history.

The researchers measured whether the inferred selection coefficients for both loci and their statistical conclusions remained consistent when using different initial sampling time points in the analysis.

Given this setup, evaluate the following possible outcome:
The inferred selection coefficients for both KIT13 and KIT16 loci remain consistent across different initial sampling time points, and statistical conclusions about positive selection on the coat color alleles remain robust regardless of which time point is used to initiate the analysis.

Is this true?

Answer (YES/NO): NO